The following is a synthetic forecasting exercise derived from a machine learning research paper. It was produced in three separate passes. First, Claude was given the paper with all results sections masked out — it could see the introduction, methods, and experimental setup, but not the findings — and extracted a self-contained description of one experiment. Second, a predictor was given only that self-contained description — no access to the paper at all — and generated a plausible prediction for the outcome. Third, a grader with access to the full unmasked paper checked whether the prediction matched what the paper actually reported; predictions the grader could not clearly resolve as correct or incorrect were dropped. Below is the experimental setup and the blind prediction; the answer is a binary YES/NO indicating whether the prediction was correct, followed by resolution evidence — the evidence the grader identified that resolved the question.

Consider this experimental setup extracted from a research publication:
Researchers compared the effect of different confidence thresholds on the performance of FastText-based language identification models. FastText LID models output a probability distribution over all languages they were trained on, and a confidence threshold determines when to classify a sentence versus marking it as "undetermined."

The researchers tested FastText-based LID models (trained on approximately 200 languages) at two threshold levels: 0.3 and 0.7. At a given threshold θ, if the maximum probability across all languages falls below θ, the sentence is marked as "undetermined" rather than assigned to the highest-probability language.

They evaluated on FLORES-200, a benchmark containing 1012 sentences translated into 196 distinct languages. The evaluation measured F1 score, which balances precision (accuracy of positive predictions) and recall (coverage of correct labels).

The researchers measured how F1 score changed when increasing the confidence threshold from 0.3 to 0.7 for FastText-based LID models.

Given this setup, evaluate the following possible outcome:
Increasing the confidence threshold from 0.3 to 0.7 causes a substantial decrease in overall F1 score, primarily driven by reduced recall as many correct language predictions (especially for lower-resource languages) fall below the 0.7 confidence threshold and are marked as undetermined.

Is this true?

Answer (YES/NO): YES